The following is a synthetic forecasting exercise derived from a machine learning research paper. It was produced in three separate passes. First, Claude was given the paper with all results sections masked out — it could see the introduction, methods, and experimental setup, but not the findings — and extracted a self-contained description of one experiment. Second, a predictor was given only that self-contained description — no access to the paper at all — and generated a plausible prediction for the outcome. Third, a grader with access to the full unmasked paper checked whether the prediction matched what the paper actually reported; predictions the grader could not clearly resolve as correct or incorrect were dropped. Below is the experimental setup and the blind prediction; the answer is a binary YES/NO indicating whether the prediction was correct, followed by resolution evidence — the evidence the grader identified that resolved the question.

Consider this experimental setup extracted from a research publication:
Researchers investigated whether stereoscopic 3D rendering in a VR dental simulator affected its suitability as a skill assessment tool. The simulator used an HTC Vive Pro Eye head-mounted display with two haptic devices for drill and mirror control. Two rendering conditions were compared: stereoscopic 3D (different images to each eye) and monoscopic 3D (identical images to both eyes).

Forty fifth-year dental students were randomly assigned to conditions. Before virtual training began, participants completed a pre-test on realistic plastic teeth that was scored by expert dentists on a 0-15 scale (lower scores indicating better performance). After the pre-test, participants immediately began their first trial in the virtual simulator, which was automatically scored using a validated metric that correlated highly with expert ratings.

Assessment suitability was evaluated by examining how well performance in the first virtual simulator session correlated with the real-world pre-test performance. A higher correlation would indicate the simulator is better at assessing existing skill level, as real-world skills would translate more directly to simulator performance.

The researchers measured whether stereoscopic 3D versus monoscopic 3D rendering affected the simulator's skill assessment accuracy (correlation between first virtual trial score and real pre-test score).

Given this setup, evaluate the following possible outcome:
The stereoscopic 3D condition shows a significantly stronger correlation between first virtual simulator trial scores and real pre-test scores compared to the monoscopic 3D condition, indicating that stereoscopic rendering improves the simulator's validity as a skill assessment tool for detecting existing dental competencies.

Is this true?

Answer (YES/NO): NO